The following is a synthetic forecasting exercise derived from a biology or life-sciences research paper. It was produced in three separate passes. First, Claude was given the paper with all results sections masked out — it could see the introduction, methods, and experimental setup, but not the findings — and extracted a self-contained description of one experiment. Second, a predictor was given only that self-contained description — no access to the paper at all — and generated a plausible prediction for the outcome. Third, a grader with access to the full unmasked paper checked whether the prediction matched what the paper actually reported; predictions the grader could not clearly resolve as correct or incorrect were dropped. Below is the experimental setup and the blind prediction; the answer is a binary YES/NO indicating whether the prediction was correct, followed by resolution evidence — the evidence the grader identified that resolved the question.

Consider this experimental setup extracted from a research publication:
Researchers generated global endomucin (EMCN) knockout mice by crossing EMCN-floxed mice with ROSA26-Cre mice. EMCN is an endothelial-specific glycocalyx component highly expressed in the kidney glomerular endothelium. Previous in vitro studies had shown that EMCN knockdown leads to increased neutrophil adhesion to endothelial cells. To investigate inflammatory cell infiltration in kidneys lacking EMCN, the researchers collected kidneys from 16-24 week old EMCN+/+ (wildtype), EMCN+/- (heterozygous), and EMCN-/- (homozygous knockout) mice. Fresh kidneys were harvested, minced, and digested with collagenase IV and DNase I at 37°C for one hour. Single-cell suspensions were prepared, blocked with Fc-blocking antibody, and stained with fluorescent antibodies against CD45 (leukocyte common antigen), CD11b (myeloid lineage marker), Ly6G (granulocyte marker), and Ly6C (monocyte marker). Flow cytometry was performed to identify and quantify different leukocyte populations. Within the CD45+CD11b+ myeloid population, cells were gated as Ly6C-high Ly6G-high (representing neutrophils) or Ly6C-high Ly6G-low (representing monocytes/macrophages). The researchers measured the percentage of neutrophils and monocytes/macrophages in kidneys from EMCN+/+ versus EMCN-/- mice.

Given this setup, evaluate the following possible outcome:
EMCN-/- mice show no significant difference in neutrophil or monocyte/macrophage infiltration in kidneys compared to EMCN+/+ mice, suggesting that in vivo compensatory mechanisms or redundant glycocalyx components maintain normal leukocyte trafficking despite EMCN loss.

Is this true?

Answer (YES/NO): NO